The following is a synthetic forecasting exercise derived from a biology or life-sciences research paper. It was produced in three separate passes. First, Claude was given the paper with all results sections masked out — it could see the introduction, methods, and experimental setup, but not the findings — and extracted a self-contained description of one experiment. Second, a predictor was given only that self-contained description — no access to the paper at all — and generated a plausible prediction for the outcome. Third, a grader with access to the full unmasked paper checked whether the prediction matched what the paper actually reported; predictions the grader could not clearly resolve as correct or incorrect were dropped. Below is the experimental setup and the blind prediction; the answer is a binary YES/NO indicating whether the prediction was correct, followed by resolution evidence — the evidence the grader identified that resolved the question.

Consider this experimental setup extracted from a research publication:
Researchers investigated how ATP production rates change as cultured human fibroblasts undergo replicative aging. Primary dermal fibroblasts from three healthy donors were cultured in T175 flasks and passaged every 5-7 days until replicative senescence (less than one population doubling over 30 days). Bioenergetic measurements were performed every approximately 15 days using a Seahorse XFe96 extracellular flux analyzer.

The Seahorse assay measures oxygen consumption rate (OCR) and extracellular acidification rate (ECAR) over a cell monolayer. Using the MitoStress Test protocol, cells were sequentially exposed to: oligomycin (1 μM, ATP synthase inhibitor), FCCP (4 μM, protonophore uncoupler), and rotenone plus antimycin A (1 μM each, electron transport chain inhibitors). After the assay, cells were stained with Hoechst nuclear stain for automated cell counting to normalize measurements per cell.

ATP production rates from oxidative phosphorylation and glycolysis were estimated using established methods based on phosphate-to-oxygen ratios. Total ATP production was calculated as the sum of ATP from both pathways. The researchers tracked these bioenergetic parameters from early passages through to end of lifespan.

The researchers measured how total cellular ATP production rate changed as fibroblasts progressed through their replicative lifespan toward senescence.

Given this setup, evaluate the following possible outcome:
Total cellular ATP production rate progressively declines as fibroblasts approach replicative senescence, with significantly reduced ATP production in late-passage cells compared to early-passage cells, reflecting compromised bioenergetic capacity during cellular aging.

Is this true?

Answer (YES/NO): NO